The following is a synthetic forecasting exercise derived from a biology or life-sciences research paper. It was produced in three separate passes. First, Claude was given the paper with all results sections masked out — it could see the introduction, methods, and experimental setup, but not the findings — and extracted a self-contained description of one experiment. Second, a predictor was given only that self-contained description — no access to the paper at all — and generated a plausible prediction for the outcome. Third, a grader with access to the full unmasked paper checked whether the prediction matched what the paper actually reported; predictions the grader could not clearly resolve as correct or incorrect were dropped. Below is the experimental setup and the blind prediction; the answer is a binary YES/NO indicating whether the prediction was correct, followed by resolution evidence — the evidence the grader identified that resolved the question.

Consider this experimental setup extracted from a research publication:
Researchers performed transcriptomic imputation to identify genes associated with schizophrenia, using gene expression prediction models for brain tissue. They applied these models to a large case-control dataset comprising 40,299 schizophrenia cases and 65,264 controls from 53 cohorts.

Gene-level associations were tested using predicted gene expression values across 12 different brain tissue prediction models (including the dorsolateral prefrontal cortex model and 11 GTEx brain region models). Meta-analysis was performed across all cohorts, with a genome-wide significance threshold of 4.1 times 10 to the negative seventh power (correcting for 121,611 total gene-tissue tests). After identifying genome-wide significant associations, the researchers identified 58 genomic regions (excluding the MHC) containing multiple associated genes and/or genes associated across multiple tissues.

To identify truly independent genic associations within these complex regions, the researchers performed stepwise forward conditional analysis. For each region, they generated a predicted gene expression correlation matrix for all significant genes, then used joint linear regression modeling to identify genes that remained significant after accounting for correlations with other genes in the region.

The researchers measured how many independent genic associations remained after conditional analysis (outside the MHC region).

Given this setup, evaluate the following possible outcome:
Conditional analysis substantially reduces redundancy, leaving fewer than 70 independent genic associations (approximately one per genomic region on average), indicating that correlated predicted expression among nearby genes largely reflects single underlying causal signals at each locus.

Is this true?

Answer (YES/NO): YES